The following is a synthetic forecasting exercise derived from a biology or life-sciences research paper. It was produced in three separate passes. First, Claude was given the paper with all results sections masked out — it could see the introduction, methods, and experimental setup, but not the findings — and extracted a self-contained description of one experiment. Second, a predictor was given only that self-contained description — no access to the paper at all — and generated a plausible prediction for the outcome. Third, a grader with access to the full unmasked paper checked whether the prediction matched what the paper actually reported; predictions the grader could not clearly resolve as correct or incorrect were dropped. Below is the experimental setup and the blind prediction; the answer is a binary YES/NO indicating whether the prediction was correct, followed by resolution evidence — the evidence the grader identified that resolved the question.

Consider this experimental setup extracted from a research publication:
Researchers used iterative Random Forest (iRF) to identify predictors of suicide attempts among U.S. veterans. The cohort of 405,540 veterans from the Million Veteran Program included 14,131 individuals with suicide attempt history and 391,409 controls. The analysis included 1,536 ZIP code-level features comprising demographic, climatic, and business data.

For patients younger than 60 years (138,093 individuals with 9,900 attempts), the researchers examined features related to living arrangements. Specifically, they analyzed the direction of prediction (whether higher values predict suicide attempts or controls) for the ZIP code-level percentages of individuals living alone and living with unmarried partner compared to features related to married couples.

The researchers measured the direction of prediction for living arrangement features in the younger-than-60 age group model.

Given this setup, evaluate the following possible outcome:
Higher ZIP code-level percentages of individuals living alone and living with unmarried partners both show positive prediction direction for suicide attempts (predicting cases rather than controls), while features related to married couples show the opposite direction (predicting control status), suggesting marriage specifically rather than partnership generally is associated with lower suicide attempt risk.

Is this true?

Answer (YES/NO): YES